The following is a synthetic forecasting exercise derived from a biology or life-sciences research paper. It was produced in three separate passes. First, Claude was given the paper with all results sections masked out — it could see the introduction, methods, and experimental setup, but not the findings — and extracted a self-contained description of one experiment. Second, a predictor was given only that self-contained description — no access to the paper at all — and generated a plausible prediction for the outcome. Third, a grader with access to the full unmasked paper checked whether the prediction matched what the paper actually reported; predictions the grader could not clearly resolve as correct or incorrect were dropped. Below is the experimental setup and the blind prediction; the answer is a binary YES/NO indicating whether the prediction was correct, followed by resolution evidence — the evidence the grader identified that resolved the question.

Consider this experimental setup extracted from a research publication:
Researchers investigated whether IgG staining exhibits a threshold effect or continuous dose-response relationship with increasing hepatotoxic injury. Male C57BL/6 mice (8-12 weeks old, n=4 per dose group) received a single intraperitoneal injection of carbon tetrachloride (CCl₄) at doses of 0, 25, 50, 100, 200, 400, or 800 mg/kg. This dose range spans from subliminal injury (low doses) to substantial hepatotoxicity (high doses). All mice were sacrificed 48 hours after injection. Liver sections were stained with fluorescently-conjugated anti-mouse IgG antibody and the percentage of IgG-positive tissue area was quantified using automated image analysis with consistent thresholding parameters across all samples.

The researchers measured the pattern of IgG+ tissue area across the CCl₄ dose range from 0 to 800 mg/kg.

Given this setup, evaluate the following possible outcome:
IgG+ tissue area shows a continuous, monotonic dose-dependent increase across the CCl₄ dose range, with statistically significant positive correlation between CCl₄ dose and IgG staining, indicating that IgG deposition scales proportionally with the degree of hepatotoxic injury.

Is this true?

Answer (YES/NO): YES